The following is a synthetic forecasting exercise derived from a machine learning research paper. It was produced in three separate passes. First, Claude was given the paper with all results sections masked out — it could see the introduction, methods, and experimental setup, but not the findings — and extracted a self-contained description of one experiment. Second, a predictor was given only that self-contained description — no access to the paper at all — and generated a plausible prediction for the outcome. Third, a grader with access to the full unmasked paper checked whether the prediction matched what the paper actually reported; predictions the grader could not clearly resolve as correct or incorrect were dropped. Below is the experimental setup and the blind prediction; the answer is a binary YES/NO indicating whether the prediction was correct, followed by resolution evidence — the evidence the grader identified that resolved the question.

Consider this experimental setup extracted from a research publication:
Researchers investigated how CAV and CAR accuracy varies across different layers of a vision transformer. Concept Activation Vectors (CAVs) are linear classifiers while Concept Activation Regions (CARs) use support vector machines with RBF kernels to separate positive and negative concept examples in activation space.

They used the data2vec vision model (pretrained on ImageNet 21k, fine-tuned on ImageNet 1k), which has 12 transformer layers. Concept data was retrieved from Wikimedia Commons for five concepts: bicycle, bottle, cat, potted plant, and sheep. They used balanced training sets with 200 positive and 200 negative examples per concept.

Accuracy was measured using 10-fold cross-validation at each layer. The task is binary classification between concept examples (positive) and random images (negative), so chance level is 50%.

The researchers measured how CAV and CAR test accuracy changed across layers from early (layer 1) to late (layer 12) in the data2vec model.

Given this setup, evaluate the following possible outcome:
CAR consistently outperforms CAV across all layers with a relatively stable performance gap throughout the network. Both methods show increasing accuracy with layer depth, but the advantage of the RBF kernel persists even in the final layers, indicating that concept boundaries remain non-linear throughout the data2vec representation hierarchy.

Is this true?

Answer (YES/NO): NO